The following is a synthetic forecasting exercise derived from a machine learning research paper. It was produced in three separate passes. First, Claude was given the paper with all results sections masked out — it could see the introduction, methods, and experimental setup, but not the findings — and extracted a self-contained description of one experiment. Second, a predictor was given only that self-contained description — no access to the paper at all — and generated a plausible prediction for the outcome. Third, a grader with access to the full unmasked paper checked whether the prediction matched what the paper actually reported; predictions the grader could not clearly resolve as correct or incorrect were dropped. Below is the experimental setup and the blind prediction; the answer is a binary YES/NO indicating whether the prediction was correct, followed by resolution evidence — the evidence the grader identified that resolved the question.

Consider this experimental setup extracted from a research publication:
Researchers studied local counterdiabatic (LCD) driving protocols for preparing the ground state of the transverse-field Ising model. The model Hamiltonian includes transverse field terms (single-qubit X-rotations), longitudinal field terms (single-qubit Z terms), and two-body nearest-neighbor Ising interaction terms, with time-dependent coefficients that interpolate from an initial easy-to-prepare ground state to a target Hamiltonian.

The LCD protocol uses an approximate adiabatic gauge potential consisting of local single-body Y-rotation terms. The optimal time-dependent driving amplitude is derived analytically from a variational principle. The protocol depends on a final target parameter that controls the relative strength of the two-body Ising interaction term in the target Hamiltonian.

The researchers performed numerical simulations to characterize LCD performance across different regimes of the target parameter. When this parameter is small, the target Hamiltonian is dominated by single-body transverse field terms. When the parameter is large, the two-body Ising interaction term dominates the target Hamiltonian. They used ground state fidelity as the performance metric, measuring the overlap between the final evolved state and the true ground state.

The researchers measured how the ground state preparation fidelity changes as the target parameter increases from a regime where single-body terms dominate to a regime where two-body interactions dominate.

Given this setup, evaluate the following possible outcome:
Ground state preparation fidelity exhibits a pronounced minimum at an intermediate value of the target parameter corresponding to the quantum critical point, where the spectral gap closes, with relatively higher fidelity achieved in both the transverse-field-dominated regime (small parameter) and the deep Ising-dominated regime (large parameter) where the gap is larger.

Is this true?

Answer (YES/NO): NO